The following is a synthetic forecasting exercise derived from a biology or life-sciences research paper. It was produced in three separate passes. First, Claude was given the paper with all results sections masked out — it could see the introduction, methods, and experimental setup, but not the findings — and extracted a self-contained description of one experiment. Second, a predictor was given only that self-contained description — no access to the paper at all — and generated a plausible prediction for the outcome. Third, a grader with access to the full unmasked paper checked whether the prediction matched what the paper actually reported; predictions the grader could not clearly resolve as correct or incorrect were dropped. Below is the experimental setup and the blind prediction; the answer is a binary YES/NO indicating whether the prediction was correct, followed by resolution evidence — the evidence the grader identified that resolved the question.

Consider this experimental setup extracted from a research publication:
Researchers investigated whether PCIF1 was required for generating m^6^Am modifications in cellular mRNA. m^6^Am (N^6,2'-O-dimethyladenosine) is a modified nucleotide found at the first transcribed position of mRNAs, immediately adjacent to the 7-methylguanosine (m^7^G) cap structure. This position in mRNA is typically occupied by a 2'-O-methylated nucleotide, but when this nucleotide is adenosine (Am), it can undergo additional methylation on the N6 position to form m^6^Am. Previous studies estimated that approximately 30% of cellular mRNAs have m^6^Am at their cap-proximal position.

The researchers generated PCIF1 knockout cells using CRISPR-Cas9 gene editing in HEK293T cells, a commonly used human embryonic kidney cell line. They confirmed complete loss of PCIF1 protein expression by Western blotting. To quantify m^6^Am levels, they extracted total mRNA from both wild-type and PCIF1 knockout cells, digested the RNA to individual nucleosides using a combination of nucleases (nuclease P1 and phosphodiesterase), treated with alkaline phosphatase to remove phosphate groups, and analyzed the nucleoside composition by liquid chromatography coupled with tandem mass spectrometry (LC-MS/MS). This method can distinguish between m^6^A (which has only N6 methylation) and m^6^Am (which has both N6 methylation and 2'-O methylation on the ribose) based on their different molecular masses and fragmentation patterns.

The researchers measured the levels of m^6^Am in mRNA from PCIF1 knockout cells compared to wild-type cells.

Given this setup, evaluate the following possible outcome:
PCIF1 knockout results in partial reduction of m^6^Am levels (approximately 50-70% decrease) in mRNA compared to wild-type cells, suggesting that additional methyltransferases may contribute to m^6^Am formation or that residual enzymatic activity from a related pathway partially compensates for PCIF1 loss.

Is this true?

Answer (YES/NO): NO